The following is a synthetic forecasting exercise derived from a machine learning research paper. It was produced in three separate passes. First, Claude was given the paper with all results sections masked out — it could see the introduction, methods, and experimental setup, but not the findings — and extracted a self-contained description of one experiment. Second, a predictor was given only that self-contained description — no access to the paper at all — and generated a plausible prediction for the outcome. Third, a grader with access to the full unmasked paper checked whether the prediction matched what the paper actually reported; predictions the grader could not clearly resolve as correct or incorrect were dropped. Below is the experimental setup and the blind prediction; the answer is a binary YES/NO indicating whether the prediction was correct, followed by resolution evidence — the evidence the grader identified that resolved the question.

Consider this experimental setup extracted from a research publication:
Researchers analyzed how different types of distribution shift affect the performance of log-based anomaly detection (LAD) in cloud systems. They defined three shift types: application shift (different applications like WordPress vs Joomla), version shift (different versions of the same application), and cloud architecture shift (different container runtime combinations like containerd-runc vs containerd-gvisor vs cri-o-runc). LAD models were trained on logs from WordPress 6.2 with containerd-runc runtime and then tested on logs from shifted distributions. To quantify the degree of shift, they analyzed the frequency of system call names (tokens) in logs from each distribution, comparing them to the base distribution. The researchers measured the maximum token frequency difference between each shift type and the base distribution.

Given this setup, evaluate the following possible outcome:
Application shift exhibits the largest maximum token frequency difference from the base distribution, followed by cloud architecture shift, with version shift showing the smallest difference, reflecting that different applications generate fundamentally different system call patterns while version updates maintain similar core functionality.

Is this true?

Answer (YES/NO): NO